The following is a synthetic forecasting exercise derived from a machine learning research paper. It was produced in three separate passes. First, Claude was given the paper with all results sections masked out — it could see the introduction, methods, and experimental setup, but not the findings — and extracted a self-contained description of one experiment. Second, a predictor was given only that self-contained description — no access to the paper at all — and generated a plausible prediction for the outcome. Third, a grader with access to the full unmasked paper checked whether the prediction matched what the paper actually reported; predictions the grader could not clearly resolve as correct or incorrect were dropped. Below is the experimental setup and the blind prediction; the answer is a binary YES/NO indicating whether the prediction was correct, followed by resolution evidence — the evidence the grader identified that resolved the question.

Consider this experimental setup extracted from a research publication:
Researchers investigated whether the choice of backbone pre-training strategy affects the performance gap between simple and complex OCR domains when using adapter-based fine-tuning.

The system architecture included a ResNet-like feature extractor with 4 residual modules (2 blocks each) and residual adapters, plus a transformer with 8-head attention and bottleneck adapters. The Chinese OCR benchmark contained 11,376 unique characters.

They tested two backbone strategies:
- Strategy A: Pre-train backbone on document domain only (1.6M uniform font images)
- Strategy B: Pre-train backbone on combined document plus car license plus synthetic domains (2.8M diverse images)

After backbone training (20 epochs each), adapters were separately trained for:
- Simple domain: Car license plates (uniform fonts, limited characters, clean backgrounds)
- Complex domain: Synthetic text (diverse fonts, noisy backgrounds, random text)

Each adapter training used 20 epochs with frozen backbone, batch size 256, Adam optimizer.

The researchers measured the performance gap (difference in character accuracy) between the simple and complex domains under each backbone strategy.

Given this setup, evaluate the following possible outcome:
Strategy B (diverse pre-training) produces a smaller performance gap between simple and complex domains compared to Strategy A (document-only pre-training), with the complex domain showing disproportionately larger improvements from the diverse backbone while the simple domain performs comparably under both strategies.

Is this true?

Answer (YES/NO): YES